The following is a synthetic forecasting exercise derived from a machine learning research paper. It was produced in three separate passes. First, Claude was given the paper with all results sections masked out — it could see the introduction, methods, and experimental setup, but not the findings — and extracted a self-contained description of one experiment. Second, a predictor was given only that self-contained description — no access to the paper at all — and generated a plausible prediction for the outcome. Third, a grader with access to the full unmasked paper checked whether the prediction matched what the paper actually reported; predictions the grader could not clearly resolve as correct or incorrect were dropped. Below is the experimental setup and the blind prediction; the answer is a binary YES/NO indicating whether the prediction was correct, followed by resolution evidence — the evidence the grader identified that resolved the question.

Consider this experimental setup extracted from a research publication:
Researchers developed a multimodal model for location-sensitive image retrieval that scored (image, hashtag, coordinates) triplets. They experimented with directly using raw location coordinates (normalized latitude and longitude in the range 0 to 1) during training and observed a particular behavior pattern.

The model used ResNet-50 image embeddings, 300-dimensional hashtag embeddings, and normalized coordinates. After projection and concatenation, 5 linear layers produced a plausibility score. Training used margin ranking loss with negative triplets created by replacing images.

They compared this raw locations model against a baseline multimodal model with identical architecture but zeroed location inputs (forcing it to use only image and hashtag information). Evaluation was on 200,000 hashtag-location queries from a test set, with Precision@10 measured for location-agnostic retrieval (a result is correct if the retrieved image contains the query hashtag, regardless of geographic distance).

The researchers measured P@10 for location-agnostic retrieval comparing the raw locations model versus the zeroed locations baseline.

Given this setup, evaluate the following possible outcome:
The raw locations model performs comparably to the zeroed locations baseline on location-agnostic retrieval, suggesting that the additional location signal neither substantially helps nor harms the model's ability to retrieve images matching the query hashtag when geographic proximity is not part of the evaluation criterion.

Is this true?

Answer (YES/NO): NO